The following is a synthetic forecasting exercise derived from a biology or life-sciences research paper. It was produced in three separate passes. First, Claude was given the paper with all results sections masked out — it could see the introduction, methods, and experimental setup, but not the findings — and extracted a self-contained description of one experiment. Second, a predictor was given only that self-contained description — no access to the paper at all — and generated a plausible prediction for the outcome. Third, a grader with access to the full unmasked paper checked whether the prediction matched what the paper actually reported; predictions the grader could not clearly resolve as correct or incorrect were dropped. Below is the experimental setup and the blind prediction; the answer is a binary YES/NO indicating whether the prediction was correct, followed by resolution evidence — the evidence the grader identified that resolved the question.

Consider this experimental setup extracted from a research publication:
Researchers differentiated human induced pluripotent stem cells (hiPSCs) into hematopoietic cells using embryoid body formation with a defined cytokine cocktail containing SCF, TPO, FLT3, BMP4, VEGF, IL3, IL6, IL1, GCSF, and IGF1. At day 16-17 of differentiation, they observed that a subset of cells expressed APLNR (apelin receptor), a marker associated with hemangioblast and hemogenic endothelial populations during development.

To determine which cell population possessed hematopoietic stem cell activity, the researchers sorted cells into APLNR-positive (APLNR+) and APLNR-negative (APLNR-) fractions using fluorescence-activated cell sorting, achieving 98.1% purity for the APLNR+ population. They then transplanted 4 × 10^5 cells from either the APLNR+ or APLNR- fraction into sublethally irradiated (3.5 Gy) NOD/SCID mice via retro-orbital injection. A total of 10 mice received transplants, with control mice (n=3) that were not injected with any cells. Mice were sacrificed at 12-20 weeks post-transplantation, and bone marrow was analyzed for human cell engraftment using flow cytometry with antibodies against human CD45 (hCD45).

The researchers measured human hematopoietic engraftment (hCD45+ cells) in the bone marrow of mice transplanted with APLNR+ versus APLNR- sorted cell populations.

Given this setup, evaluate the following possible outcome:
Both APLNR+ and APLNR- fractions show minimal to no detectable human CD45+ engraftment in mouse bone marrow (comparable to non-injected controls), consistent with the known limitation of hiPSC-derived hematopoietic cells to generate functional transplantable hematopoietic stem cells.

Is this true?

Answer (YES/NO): NO